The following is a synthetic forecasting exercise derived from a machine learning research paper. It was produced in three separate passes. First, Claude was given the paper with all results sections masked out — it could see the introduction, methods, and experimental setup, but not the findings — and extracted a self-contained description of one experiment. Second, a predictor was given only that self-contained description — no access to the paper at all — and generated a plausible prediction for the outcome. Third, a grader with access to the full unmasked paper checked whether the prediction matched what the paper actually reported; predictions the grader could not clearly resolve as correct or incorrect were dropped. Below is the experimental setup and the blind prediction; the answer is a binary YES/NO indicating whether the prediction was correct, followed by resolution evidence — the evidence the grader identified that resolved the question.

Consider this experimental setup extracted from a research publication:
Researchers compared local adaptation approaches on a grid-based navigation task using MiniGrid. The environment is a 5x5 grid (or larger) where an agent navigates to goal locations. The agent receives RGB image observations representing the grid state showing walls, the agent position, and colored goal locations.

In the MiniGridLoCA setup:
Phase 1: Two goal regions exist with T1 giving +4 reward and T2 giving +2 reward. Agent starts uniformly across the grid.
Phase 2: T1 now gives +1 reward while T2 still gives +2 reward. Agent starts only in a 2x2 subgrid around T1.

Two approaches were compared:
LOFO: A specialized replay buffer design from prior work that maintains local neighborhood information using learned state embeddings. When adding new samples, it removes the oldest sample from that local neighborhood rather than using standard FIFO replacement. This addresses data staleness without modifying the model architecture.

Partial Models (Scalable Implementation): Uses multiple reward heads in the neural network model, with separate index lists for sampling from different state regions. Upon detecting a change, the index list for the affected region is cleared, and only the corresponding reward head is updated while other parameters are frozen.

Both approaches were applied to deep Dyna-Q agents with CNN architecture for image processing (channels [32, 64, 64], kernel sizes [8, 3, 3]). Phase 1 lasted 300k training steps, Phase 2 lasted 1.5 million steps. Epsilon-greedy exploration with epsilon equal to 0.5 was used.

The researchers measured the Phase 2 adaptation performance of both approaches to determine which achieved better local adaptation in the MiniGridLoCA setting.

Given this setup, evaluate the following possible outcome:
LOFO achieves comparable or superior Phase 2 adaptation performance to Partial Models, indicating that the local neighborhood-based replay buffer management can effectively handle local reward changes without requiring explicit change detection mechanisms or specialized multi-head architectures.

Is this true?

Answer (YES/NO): NO